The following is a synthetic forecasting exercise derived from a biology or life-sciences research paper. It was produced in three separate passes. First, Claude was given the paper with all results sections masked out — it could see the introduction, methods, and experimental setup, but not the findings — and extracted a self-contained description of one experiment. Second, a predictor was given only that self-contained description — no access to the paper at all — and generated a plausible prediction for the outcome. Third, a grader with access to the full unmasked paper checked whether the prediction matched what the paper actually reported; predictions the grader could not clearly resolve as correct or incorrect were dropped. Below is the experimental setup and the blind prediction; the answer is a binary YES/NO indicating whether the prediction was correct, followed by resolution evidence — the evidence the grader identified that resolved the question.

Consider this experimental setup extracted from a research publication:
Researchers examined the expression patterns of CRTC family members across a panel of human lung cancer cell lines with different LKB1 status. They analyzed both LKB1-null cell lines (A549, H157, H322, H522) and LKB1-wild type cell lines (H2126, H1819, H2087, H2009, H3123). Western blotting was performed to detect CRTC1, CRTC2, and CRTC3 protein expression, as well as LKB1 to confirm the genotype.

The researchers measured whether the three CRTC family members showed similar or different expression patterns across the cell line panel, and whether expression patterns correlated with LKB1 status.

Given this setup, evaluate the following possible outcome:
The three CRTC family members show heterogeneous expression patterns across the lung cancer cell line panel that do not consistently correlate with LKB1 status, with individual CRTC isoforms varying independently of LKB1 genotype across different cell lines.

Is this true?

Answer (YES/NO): YES